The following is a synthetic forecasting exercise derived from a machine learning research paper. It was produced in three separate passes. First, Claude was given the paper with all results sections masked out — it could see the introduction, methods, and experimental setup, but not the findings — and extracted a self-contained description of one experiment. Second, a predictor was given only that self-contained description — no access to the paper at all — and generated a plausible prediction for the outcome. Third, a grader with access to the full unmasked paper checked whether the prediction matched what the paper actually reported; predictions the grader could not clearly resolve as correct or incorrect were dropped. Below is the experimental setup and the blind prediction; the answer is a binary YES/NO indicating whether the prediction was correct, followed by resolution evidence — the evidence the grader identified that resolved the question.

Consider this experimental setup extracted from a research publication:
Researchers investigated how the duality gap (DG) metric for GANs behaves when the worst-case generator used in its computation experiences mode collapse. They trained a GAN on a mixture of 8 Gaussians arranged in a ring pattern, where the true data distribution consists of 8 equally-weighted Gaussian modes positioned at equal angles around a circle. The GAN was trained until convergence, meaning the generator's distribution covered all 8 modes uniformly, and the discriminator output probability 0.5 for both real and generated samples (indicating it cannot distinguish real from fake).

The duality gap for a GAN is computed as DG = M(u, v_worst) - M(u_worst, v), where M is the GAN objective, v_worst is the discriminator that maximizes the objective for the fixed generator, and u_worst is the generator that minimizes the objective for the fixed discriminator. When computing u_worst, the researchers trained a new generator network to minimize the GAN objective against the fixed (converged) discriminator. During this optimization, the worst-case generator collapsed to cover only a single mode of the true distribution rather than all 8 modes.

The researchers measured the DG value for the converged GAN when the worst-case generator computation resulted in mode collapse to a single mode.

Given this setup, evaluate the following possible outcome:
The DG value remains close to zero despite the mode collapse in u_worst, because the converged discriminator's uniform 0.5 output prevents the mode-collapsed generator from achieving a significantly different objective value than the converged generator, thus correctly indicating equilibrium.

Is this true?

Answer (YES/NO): YES